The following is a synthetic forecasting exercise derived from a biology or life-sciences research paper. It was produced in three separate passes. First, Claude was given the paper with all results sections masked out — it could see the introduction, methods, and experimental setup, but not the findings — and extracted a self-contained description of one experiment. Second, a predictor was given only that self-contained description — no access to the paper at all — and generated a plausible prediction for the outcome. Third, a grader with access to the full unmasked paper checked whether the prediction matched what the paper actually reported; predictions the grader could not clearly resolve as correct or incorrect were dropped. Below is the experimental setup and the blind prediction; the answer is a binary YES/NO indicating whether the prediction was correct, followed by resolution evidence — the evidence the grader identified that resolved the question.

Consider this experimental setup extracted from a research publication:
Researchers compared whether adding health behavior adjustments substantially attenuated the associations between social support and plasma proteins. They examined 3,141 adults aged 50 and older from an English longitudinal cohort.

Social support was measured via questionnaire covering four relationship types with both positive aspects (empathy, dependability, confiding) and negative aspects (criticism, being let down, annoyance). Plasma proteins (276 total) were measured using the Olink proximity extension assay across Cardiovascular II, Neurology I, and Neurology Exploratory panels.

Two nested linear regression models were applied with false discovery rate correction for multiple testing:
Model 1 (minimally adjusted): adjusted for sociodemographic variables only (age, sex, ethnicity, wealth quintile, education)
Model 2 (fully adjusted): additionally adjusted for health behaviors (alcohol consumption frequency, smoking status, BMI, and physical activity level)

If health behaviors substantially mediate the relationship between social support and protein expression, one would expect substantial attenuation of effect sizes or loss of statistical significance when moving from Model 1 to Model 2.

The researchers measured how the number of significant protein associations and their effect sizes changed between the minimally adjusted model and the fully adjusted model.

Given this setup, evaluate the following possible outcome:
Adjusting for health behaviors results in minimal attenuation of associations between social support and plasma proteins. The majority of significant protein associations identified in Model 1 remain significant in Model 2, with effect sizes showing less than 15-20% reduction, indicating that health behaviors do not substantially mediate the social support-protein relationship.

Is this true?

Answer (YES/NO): NO